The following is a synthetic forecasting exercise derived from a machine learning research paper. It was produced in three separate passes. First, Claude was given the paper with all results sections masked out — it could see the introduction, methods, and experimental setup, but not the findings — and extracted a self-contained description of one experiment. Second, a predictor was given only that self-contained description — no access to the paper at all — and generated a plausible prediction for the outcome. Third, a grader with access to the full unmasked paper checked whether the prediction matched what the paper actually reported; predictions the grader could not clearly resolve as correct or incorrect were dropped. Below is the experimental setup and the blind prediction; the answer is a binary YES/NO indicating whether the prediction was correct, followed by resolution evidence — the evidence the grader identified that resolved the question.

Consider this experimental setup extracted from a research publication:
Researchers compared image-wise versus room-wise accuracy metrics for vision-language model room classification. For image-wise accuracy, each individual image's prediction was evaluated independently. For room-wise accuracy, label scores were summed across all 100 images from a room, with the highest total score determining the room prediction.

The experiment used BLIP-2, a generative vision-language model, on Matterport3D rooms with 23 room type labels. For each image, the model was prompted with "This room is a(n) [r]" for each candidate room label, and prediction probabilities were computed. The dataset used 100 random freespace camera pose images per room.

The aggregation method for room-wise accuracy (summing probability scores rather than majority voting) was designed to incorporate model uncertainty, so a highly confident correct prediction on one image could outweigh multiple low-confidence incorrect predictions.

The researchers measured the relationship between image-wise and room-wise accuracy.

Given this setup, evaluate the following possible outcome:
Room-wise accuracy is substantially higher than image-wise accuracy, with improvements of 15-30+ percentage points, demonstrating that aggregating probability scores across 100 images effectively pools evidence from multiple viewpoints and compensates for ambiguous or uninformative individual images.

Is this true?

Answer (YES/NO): NO